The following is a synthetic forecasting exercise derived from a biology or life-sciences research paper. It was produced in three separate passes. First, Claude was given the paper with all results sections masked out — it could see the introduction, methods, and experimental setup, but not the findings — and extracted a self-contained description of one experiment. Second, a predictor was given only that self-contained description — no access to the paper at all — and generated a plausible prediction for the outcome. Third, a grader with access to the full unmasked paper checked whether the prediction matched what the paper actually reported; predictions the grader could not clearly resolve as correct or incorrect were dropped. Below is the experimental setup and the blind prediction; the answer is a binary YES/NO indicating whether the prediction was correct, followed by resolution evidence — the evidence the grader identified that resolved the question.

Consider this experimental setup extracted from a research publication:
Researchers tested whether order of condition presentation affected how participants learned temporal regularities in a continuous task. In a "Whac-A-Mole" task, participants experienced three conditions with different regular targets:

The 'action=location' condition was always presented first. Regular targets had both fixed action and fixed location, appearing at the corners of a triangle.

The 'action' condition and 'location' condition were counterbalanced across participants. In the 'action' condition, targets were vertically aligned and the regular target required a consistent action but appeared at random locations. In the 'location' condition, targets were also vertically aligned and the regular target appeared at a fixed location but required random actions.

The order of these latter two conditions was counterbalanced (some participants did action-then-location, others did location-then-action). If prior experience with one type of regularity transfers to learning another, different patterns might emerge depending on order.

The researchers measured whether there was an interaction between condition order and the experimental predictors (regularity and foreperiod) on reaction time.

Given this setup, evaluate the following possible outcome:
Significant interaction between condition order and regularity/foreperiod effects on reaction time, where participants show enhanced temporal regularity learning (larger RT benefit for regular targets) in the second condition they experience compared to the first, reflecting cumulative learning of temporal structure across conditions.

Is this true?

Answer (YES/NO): NO